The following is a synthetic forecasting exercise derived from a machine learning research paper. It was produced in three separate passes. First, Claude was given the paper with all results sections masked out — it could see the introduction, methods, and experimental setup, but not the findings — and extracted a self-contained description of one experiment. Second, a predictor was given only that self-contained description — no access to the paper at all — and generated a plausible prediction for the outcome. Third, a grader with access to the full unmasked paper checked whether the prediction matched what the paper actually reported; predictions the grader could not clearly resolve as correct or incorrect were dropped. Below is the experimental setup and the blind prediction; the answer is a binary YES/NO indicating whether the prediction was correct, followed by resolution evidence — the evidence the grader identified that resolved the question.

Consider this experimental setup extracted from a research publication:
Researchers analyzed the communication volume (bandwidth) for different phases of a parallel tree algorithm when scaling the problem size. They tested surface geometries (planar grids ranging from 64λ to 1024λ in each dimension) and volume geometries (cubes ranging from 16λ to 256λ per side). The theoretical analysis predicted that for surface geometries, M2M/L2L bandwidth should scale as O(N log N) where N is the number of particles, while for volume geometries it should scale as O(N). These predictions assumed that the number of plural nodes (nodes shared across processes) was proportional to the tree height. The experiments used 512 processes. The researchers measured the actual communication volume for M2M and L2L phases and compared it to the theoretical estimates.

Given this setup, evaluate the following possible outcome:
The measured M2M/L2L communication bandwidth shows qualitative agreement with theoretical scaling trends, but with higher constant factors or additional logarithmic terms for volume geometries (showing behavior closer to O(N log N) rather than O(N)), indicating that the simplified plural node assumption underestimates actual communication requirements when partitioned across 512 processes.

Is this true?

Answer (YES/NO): NO